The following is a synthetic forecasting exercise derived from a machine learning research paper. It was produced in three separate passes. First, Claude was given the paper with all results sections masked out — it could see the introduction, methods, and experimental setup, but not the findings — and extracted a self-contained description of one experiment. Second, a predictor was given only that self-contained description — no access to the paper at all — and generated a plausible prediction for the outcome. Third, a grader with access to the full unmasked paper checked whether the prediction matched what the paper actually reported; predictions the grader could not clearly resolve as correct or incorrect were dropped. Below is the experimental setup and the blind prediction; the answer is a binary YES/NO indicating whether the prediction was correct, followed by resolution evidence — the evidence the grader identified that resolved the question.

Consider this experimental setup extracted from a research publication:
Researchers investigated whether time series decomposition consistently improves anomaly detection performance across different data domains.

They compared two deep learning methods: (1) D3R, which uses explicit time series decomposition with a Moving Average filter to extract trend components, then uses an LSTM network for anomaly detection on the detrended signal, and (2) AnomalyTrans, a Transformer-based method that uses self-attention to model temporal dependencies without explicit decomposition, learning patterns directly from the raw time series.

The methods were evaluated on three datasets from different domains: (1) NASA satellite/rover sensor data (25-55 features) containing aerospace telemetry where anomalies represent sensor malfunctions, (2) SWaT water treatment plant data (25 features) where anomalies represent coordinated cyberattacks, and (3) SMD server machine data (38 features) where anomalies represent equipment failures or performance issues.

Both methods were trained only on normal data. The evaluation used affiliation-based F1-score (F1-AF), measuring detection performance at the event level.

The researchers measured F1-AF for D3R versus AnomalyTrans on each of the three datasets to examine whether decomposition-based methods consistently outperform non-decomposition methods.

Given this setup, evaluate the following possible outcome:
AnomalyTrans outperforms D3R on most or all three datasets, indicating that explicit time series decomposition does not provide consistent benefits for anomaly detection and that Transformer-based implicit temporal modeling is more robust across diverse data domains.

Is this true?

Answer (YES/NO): NO